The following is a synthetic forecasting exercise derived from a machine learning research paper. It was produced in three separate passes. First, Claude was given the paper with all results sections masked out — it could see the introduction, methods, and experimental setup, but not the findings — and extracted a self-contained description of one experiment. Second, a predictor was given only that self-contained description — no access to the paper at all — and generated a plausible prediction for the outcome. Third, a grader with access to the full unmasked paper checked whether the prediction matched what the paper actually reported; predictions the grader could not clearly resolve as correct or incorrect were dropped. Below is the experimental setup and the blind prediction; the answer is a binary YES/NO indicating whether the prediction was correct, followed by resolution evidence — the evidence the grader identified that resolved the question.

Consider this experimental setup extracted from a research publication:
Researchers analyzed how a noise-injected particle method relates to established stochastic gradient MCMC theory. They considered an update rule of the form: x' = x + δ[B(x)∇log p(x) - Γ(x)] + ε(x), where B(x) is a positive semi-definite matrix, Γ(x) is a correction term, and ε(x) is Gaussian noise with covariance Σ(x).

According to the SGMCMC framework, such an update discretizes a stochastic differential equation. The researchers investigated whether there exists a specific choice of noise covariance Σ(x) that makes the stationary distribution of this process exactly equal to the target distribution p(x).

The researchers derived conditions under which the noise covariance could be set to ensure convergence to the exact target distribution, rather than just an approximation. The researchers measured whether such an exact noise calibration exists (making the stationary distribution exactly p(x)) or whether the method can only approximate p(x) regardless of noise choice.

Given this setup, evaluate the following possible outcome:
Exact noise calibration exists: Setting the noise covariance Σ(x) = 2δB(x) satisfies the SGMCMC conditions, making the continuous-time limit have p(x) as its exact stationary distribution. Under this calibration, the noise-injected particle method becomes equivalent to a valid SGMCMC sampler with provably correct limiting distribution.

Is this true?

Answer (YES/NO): NO